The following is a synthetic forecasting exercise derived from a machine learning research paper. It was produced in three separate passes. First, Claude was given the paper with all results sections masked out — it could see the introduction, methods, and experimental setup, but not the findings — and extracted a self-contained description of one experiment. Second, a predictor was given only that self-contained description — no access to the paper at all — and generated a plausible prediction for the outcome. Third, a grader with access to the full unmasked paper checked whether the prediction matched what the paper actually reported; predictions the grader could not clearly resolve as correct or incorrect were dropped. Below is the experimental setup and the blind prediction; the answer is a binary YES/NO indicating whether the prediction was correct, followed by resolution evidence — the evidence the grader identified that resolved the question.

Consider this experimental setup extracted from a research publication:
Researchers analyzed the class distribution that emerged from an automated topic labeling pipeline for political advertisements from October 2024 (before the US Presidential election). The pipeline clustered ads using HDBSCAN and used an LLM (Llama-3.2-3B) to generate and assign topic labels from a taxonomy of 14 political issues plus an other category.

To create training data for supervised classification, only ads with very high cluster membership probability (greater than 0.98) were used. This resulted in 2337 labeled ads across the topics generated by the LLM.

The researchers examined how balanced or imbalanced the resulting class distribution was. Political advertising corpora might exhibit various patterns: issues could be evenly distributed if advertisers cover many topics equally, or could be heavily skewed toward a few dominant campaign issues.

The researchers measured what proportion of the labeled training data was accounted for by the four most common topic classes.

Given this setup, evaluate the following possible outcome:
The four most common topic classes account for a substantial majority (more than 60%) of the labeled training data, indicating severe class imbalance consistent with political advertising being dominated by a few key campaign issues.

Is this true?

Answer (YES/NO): YES